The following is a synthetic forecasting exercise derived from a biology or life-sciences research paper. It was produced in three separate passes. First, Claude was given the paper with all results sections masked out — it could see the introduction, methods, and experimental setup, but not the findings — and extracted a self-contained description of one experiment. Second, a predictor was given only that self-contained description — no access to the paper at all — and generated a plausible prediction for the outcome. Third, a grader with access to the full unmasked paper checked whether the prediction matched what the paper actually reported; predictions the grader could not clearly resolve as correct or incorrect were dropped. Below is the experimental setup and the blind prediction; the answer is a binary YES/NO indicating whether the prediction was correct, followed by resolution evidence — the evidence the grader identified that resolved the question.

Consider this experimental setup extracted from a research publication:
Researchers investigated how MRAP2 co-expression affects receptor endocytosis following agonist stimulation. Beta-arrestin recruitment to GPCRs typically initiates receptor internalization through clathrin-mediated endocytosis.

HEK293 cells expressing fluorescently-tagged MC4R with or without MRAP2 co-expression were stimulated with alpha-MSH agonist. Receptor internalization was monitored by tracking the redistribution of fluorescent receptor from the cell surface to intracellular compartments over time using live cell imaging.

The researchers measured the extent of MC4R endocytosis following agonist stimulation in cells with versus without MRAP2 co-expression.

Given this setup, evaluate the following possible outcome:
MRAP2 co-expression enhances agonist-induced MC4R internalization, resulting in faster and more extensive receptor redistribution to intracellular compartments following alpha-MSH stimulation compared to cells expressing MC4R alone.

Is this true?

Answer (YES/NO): NO